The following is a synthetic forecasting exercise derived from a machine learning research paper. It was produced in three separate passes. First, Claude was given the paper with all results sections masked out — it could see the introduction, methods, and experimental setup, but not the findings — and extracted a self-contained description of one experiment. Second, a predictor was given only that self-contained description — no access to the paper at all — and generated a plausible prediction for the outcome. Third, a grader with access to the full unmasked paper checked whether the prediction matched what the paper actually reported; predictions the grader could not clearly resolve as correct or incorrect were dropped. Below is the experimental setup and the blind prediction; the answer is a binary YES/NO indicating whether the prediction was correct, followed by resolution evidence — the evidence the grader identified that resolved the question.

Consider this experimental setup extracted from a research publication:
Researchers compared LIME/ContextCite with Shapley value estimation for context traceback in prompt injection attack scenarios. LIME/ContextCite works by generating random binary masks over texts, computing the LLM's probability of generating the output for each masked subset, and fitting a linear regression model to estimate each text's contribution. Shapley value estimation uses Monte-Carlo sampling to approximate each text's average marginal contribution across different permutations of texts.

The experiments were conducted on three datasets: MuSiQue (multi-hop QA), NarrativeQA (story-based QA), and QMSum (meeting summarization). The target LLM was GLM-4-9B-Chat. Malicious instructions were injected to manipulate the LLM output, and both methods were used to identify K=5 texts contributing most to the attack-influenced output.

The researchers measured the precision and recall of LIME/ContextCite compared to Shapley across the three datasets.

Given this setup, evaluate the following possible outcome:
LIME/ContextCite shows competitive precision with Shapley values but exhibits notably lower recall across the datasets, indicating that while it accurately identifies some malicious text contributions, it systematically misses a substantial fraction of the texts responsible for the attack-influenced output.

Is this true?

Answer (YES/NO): NO